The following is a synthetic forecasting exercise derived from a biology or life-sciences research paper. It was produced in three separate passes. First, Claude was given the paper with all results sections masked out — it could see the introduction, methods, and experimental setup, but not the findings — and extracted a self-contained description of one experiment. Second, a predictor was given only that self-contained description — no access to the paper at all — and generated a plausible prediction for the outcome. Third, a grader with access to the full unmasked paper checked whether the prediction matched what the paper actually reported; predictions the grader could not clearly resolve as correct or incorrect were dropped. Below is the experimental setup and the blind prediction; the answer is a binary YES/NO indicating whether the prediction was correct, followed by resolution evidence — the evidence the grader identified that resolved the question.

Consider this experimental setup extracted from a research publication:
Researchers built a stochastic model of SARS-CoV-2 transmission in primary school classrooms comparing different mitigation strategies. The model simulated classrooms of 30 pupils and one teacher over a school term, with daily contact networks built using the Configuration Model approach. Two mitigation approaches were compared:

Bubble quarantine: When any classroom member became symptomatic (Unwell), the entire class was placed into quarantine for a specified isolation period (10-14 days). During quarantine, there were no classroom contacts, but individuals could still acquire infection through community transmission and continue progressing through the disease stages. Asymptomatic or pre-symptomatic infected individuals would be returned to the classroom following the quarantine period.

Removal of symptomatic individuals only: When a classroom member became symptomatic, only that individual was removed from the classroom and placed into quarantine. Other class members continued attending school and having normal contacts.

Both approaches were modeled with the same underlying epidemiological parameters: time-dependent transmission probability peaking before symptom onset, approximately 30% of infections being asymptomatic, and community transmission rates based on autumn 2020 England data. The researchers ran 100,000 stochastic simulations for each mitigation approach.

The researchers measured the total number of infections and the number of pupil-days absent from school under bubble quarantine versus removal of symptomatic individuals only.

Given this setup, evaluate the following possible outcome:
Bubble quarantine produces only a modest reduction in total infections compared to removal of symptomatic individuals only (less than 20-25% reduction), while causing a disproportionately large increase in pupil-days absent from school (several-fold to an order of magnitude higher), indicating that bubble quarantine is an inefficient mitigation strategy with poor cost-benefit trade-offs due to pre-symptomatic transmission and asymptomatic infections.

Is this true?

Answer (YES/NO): YES